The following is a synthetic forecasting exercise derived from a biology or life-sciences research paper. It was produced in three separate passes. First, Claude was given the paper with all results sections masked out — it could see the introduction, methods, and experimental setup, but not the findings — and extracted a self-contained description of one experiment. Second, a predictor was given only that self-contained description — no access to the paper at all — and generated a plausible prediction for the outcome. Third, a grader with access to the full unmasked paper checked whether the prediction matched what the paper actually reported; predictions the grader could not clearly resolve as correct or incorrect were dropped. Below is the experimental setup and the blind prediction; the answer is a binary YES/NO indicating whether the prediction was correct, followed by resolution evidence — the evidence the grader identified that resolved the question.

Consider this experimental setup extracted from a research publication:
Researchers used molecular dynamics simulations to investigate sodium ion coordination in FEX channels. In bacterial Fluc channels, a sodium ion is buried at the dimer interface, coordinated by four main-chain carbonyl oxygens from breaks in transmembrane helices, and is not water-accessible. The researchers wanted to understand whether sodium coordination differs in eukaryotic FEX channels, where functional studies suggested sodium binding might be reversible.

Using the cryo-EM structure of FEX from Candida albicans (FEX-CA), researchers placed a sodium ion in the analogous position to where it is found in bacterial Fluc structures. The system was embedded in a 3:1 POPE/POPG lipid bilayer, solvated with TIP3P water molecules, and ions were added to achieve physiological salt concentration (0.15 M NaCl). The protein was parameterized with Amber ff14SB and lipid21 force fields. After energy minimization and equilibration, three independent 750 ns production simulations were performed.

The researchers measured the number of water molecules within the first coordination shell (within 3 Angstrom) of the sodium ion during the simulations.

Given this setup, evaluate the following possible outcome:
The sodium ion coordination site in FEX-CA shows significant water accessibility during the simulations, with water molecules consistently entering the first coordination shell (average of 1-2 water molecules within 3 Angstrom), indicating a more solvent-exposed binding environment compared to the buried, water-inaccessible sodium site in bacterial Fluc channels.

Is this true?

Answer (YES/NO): YES